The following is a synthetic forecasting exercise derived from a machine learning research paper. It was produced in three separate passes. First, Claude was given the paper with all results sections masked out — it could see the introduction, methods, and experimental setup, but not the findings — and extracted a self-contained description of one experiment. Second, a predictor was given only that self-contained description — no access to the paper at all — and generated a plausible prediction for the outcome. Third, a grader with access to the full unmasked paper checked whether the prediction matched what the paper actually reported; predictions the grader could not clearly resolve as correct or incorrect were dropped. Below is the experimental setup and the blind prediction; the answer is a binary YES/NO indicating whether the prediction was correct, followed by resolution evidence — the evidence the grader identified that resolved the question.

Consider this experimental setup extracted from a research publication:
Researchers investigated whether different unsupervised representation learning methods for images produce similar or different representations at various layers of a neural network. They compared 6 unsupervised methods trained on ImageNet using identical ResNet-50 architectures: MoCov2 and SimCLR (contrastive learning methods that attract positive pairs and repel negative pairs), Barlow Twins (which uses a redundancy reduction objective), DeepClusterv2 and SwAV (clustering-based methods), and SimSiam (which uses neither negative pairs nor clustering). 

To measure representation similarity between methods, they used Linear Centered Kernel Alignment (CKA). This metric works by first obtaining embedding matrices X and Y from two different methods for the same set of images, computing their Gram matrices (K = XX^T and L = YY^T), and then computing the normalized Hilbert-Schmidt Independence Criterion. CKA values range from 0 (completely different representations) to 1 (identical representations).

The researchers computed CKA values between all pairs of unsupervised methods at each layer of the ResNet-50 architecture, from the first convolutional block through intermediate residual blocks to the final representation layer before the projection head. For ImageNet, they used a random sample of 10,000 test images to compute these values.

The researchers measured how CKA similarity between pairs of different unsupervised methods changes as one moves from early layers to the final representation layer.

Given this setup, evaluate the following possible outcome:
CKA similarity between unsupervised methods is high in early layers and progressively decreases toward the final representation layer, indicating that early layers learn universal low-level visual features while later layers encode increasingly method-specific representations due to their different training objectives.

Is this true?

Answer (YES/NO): NO